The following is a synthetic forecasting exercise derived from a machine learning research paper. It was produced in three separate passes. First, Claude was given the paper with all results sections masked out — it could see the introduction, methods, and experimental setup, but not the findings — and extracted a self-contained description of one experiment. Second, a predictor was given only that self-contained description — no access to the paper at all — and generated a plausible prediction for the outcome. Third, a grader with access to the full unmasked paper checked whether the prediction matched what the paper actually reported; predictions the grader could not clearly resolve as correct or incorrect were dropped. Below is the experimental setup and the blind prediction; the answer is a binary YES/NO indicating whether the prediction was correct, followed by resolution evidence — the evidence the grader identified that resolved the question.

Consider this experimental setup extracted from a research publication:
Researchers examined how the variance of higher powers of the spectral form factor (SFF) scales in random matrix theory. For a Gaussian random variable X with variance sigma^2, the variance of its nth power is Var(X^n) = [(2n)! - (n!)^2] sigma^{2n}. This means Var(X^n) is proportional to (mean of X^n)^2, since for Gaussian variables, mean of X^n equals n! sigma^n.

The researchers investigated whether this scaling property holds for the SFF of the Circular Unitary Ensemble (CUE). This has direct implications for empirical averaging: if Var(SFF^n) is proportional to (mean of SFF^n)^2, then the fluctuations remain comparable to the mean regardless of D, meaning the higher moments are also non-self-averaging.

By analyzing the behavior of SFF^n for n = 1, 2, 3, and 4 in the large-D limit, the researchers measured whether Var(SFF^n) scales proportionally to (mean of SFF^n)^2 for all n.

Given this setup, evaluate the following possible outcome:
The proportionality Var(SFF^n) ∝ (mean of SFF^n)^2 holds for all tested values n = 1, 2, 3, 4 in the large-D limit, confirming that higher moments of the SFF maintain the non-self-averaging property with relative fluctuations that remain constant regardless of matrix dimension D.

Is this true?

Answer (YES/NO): YES